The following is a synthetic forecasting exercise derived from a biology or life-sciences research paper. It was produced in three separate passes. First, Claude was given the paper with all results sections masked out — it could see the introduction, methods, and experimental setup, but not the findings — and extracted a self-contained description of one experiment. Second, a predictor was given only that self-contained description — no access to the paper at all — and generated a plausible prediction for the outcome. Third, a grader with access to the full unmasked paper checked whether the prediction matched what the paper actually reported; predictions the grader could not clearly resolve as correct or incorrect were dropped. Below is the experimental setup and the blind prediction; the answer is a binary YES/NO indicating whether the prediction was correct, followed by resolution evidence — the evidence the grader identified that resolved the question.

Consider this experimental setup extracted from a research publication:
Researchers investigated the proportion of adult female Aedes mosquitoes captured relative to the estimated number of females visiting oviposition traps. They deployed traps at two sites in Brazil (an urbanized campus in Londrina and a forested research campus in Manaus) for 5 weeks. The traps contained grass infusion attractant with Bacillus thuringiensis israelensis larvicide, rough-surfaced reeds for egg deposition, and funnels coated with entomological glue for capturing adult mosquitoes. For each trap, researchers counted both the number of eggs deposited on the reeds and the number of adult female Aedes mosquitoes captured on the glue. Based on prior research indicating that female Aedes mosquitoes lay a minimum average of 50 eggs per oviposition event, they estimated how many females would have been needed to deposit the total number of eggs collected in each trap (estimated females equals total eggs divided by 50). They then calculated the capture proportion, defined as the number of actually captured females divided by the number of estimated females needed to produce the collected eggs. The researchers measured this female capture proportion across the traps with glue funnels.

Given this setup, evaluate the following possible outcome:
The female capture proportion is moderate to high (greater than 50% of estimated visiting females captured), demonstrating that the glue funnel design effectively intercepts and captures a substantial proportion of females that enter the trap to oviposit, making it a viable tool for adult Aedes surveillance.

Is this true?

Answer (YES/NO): NO